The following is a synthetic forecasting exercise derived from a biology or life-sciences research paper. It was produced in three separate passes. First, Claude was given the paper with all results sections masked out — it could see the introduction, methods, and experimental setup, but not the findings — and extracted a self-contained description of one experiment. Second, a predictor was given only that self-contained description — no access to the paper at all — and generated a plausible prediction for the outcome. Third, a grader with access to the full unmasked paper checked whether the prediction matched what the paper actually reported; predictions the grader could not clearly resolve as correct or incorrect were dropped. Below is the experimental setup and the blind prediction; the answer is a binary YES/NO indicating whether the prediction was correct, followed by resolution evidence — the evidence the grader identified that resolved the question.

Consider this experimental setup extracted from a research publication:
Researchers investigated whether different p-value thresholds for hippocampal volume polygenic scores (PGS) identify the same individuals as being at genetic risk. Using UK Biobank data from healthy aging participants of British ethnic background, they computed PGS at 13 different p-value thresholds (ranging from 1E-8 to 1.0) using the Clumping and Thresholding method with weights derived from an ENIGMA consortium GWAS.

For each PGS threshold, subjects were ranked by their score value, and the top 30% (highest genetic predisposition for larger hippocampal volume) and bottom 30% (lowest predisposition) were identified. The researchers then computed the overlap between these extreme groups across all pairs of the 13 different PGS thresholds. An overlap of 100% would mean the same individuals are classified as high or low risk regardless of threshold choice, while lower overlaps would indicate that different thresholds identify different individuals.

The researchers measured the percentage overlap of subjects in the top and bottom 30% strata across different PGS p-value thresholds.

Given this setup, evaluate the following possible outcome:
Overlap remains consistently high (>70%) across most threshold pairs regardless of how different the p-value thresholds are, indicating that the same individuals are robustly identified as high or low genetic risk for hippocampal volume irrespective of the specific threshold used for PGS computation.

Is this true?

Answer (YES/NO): NO